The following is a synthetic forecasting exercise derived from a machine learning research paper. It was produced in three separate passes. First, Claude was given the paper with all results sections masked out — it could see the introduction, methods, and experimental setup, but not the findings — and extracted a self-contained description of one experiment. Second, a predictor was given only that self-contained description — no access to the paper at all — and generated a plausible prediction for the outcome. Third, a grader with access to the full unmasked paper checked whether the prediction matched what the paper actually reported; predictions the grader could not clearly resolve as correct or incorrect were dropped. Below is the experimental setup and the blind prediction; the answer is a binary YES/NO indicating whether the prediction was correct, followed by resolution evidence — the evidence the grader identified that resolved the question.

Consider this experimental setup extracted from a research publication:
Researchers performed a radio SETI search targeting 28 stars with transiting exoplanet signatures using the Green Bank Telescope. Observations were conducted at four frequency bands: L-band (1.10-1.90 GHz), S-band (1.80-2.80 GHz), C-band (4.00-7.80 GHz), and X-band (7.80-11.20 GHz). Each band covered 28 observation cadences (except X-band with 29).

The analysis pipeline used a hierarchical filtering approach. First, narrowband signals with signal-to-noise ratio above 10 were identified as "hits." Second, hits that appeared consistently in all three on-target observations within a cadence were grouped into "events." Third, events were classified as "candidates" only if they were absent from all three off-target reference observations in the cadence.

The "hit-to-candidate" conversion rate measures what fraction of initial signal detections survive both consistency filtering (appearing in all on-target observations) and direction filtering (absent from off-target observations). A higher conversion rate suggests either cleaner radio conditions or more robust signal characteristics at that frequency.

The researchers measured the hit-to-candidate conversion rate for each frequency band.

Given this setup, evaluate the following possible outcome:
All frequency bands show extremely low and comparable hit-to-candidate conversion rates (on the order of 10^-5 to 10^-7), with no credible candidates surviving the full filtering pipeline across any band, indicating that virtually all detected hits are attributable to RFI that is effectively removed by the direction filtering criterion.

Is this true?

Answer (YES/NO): NO